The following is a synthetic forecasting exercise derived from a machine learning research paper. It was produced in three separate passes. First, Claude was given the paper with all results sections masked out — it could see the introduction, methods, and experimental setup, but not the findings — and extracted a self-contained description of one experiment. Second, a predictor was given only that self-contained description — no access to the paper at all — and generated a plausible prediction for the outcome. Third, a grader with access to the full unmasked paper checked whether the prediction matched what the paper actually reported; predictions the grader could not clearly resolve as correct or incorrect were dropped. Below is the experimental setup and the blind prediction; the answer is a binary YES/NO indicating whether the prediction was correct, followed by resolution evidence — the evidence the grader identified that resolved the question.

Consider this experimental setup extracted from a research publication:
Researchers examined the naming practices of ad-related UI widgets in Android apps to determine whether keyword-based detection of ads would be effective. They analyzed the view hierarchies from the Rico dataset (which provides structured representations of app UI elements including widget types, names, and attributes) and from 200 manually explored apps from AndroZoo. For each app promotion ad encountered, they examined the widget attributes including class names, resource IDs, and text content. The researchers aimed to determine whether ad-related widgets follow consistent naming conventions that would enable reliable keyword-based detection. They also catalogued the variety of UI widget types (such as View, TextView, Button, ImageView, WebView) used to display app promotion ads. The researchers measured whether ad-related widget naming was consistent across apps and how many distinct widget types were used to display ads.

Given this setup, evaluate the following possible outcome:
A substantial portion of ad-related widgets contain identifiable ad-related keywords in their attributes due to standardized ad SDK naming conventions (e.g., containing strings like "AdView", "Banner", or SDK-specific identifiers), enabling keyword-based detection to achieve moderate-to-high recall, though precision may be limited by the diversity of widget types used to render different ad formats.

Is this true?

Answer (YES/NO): NO